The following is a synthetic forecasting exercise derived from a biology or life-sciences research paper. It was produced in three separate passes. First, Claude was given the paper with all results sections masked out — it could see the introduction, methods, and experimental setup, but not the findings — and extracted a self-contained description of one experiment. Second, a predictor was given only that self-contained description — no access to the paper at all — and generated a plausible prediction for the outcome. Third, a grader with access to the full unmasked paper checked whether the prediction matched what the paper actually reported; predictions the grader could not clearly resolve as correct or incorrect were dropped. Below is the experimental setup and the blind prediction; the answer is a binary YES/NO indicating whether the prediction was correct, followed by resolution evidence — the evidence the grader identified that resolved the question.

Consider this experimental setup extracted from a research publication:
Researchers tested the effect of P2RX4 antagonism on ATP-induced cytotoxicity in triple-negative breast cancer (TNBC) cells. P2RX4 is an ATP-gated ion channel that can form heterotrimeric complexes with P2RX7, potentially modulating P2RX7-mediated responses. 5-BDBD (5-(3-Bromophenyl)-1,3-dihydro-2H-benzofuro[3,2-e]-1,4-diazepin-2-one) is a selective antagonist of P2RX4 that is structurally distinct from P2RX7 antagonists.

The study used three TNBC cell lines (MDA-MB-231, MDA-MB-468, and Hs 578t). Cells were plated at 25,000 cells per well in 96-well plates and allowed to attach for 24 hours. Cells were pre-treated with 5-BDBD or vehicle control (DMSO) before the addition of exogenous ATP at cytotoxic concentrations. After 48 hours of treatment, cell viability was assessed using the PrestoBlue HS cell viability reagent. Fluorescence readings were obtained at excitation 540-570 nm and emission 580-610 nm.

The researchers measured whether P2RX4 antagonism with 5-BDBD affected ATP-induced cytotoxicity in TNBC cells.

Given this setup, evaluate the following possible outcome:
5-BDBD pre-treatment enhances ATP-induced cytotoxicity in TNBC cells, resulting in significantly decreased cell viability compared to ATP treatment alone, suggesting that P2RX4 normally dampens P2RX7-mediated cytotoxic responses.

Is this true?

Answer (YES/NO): NO